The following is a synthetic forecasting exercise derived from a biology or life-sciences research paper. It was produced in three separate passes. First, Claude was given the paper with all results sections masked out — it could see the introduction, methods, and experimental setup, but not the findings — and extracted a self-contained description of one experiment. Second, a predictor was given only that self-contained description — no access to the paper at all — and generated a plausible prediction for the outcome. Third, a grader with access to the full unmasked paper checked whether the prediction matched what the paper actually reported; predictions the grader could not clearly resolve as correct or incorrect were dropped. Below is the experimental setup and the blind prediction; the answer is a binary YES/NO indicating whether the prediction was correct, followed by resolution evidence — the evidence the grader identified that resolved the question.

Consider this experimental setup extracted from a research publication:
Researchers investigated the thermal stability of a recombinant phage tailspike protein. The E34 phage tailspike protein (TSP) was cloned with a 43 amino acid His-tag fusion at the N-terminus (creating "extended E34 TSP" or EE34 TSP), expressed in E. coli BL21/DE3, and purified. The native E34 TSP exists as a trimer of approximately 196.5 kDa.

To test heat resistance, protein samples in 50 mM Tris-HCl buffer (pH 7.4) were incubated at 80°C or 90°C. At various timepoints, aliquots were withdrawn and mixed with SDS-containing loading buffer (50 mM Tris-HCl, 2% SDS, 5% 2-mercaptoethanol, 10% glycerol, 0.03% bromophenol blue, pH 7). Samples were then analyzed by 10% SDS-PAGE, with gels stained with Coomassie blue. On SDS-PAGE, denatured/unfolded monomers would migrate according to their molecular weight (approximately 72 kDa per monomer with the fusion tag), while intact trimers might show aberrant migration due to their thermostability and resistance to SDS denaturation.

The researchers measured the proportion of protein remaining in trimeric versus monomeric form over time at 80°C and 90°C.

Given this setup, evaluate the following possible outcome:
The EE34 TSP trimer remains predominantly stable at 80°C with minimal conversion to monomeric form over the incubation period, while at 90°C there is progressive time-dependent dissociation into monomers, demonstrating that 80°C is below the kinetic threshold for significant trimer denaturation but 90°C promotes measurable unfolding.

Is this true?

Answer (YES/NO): NO